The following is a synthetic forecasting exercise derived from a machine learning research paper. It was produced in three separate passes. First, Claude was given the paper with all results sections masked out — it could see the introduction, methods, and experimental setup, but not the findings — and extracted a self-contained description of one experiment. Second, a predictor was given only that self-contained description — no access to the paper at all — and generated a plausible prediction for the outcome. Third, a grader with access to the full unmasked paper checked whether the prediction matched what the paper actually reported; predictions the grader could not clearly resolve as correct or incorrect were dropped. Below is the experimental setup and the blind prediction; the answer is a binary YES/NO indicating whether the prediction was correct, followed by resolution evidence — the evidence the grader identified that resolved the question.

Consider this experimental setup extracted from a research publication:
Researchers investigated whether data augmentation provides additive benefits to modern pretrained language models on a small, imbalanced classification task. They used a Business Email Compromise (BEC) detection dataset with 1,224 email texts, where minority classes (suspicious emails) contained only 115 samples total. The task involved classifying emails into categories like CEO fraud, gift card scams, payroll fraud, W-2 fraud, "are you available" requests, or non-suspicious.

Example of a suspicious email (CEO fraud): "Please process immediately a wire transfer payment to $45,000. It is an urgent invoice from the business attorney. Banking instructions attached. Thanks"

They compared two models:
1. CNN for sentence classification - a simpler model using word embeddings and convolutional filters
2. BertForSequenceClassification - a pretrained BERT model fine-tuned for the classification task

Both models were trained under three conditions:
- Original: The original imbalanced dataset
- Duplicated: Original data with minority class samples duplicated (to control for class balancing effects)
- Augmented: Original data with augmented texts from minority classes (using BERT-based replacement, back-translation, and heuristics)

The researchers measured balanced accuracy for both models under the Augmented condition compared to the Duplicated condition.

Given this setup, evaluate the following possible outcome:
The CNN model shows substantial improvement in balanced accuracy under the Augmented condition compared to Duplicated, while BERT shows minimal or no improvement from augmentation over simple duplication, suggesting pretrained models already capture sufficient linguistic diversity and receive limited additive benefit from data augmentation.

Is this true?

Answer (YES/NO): NO